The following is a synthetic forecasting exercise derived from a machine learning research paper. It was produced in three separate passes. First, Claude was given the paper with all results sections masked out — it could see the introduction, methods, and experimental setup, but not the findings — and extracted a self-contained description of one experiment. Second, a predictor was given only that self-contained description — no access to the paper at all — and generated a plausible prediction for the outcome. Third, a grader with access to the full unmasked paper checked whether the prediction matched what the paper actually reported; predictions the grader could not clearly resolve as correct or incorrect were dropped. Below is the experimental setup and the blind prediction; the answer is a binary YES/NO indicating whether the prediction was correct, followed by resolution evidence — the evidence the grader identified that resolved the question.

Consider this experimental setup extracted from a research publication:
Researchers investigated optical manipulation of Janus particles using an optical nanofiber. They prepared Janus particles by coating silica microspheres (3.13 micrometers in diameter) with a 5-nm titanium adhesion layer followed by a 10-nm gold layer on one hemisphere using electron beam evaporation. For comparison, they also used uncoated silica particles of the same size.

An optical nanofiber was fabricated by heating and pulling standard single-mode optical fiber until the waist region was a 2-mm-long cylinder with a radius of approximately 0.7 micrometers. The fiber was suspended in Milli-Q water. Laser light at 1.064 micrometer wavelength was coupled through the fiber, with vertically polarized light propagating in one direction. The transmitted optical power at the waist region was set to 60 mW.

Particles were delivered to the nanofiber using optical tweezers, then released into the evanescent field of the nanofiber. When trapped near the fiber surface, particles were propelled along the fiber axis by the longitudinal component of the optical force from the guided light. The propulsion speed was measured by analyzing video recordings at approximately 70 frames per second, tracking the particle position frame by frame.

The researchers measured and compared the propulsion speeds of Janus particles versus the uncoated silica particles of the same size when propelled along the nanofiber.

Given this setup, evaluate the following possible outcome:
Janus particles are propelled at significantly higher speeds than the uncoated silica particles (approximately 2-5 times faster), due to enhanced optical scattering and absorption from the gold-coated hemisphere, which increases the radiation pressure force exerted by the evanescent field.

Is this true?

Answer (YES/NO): NO